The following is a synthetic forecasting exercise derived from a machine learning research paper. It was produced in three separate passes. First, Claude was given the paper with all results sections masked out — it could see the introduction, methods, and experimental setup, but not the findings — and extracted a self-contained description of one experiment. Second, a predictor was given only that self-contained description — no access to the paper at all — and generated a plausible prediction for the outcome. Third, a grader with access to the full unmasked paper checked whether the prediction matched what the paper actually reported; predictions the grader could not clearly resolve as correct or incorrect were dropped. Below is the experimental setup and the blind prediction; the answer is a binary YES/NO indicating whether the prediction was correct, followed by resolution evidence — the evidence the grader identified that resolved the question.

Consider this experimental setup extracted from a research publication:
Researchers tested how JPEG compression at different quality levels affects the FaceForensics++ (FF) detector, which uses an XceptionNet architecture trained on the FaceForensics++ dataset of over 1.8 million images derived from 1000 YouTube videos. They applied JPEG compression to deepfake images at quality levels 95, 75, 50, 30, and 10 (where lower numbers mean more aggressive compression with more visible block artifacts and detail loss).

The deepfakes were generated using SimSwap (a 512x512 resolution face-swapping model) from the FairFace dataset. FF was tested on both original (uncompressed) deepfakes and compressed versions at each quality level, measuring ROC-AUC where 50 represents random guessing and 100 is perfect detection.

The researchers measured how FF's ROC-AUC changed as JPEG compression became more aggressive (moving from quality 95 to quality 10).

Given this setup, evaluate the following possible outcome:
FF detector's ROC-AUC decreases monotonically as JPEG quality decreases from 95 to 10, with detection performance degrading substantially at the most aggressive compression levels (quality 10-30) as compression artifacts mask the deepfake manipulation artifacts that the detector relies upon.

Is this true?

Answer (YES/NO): NO